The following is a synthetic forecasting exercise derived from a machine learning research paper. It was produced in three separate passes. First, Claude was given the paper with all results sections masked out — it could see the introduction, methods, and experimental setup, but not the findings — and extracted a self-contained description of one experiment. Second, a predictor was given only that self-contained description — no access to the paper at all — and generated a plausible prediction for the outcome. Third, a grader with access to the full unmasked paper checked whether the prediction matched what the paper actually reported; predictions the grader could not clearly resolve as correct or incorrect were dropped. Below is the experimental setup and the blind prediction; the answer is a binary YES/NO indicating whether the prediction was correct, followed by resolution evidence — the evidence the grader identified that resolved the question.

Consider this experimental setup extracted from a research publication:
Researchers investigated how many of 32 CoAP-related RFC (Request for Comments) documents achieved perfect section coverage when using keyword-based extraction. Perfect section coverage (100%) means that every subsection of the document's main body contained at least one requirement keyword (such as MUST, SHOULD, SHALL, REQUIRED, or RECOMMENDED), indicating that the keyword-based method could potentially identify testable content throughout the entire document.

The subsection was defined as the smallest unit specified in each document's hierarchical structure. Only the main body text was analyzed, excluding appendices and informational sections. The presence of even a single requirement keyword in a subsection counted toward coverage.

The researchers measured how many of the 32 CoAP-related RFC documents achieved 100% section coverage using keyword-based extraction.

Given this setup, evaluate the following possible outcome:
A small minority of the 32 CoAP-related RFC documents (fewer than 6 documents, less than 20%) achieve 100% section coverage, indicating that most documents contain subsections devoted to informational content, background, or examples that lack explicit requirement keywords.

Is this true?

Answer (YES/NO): NO